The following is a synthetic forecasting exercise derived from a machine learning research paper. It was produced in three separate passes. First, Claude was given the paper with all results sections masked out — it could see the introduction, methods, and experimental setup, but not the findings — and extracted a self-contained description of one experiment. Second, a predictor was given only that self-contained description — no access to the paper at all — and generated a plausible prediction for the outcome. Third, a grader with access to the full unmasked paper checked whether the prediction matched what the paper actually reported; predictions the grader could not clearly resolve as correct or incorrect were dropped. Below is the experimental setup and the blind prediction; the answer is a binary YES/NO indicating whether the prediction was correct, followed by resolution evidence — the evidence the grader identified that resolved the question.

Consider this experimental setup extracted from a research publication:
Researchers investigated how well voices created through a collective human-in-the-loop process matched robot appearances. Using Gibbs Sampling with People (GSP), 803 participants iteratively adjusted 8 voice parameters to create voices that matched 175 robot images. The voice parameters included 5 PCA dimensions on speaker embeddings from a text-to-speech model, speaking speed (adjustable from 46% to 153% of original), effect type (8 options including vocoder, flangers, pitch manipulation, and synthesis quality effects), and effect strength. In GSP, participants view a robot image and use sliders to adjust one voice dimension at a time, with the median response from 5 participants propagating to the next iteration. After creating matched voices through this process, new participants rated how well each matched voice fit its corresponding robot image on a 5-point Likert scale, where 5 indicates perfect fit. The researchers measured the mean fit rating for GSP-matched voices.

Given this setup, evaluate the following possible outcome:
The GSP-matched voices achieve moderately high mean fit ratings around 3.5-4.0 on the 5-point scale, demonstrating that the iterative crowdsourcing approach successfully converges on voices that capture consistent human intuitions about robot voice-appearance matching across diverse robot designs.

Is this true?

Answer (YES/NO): NO